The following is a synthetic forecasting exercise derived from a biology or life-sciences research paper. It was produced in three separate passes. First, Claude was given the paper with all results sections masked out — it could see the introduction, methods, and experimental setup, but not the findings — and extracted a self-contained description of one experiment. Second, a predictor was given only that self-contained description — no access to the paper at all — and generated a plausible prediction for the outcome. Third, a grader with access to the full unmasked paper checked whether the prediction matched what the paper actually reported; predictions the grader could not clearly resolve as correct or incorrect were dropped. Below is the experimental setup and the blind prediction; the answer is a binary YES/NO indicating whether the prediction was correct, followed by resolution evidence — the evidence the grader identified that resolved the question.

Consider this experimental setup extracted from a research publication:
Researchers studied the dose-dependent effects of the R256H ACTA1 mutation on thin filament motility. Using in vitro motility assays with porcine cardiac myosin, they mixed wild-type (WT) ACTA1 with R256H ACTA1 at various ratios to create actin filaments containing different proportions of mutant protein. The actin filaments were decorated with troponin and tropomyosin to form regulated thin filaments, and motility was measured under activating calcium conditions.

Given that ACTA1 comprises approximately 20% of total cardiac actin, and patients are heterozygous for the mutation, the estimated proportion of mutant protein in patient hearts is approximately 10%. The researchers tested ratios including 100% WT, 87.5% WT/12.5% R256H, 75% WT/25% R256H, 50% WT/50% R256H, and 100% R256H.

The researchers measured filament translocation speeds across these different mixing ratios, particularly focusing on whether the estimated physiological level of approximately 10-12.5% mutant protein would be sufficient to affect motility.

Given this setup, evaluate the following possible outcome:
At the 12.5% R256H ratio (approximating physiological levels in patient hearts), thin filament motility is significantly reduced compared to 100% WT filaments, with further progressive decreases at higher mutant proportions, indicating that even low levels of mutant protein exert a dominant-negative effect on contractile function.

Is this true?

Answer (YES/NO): YES